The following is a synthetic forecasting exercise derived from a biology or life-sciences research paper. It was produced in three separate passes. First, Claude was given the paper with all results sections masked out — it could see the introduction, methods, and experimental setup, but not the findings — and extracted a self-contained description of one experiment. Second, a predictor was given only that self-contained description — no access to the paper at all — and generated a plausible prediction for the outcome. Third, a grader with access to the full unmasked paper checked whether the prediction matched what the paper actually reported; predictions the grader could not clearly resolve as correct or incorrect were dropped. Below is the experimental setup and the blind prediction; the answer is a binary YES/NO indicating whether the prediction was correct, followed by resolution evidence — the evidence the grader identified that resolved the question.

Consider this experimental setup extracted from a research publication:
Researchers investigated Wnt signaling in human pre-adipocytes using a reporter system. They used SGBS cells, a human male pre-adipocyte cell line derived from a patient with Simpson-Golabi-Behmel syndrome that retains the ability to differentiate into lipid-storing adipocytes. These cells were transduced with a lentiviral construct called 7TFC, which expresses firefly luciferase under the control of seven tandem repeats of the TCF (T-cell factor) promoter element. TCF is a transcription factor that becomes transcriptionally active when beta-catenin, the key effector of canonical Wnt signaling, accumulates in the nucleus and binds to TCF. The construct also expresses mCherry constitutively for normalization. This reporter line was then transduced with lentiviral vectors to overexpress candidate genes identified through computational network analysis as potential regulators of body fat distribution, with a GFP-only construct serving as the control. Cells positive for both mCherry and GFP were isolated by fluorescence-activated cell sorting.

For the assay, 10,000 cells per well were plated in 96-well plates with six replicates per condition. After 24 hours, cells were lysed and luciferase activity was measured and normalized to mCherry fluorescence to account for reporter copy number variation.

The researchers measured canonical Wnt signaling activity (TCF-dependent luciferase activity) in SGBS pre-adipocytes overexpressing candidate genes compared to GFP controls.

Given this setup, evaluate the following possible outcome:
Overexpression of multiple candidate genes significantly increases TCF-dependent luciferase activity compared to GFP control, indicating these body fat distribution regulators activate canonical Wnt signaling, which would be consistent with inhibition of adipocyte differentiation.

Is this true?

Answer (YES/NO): NO